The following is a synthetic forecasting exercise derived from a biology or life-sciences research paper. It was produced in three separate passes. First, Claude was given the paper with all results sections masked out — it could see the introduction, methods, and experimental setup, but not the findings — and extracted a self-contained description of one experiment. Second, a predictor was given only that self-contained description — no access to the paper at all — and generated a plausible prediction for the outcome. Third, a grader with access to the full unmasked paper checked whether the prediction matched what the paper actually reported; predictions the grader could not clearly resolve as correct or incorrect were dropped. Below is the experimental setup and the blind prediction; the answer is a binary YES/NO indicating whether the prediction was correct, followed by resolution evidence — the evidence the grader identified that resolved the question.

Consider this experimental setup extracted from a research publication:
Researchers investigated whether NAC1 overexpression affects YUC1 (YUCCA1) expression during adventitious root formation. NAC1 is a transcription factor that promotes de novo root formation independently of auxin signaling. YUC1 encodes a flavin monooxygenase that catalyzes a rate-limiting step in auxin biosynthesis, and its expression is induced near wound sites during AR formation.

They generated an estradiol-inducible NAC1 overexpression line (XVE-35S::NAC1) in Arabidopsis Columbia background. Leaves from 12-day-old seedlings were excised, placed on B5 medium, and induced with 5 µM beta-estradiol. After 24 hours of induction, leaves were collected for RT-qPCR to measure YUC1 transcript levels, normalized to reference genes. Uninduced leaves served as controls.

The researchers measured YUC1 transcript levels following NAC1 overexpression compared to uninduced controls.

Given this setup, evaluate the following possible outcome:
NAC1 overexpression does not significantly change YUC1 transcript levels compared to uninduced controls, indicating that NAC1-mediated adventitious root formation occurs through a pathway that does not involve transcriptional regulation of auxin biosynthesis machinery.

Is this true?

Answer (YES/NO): YES